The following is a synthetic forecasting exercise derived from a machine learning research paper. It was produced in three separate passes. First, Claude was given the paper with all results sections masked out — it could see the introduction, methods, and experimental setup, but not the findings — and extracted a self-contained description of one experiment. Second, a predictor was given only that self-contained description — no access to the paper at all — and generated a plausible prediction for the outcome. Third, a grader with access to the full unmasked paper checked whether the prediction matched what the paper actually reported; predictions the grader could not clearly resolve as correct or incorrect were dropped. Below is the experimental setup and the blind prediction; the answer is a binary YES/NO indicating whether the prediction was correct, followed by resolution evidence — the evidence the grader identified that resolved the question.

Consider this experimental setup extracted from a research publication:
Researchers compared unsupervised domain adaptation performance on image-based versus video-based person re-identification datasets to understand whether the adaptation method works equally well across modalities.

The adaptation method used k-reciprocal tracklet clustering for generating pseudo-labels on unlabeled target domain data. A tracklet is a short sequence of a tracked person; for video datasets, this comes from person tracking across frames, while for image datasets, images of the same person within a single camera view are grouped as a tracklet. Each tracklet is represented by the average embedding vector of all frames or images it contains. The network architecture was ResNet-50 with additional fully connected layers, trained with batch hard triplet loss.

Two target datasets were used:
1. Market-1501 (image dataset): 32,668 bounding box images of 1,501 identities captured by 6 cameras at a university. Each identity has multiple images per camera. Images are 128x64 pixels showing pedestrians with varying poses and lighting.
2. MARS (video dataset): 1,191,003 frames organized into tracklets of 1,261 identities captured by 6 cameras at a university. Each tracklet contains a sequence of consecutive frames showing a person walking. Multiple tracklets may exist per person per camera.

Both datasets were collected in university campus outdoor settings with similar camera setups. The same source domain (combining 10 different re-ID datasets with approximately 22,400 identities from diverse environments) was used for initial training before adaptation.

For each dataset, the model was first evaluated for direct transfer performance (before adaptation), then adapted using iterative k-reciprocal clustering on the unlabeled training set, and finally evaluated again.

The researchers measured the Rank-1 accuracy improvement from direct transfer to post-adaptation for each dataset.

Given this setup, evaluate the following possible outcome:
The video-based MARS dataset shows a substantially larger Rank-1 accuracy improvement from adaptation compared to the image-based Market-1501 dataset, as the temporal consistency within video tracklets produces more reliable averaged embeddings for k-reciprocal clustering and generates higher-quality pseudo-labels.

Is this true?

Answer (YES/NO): NO